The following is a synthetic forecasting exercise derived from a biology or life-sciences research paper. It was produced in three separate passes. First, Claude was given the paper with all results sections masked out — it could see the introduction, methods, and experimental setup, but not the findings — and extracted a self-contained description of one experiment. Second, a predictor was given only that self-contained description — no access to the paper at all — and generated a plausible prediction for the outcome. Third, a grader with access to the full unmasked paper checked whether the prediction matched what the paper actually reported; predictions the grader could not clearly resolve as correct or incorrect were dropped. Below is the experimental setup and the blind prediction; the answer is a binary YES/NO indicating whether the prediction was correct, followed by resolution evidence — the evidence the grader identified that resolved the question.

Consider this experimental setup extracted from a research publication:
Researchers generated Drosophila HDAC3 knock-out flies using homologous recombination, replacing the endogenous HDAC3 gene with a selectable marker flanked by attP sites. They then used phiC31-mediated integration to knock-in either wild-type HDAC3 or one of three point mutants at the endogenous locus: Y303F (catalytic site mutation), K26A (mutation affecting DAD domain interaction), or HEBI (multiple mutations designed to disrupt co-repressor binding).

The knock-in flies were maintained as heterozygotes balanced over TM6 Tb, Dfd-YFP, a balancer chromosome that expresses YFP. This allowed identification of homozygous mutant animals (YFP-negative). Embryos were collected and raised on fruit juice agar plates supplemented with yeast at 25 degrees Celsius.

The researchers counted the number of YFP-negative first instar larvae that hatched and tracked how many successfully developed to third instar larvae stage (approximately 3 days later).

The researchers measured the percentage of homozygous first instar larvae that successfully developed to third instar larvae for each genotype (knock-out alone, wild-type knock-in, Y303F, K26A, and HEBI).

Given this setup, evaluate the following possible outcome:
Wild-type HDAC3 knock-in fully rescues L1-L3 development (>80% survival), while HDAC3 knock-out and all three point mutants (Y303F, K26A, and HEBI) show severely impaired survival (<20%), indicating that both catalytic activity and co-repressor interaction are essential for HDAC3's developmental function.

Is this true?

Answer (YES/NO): NO